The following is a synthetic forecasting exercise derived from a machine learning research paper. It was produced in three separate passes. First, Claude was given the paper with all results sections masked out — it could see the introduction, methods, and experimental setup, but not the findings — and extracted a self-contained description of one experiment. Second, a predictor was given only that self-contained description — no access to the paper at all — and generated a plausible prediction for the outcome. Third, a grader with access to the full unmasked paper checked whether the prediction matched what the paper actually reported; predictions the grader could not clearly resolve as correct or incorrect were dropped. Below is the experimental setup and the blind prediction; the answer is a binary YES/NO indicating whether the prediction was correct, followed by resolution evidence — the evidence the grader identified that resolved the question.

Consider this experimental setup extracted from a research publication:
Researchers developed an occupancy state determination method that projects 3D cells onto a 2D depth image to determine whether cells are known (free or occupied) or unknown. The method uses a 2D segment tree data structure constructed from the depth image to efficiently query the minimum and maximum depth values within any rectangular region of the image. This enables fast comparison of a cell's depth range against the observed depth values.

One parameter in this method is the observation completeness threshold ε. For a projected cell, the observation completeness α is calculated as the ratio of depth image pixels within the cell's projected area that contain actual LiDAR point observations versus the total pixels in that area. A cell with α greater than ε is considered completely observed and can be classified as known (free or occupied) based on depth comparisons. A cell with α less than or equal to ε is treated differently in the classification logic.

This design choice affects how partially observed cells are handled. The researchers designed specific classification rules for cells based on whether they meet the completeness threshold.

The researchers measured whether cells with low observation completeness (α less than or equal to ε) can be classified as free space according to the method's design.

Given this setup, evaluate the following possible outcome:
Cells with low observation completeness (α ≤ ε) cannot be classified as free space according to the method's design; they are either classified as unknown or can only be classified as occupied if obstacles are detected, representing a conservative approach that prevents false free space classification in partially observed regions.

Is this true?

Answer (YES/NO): YES